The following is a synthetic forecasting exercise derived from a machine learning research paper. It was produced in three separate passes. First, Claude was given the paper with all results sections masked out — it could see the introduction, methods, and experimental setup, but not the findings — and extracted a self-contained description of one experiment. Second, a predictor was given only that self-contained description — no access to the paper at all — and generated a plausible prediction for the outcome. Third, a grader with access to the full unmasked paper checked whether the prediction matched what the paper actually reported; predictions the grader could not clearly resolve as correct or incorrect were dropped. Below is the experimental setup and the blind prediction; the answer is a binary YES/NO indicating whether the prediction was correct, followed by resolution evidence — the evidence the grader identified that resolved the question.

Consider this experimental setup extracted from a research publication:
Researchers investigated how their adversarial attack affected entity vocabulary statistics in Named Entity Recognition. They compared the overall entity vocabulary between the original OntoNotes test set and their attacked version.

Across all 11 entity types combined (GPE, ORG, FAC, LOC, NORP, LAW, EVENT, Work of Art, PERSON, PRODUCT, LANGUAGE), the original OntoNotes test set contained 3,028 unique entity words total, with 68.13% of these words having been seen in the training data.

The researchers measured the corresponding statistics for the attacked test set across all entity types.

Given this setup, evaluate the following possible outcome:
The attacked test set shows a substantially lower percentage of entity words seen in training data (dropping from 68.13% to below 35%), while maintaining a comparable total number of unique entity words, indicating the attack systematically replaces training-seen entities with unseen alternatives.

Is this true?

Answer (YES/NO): NO